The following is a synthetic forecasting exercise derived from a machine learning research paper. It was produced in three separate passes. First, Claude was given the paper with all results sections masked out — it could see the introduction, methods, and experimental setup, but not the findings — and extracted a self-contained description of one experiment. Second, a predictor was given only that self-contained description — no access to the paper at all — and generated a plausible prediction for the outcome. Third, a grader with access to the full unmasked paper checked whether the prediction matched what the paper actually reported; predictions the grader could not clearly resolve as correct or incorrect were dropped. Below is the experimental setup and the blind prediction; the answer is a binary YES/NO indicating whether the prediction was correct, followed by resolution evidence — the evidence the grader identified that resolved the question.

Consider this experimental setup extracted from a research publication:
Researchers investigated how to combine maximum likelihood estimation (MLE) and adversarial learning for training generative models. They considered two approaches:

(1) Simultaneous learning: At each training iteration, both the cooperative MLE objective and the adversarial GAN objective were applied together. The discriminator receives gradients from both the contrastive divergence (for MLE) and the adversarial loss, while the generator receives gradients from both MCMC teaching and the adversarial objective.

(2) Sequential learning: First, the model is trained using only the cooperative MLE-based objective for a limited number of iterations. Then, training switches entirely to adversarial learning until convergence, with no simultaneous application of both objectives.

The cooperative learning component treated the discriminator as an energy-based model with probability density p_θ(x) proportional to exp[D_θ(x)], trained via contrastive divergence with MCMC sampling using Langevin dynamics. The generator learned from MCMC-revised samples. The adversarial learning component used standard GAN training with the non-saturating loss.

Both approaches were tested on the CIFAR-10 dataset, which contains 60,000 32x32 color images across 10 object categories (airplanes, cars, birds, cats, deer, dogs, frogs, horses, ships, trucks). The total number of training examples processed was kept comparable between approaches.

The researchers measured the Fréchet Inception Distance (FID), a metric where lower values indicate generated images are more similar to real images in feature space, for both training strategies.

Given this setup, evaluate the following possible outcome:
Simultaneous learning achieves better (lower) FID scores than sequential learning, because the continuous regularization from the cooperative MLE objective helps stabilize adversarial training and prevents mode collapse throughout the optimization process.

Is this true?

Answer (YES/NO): NO